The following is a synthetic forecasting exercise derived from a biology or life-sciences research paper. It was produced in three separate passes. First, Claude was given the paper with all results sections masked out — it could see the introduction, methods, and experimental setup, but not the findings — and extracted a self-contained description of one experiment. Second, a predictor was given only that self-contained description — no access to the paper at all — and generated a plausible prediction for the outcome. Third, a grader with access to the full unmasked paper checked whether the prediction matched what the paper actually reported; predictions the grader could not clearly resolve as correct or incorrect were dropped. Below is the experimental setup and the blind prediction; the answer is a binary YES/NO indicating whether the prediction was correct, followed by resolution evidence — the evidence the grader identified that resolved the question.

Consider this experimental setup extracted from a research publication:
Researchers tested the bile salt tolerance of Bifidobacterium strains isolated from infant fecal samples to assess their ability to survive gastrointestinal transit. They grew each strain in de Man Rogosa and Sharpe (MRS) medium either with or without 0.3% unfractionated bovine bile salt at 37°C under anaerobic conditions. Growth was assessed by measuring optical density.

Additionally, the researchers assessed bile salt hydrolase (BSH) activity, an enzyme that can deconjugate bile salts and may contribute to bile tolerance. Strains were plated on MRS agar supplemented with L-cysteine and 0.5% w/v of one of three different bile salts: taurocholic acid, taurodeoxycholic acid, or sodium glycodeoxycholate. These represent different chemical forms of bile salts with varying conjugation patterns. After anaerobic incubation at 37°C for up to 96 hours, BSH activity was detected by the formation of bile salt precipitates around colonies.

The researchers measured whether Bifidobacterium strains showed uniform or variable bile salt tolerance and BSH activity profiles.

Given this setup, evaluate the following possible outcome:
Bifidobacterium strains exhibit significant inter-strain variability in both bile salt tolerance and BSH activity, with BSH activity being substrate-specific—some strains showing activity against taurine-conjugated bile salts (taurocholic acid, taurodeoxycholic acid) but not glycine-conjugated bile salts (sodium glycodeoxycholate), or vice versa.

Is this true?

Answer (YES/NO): NO